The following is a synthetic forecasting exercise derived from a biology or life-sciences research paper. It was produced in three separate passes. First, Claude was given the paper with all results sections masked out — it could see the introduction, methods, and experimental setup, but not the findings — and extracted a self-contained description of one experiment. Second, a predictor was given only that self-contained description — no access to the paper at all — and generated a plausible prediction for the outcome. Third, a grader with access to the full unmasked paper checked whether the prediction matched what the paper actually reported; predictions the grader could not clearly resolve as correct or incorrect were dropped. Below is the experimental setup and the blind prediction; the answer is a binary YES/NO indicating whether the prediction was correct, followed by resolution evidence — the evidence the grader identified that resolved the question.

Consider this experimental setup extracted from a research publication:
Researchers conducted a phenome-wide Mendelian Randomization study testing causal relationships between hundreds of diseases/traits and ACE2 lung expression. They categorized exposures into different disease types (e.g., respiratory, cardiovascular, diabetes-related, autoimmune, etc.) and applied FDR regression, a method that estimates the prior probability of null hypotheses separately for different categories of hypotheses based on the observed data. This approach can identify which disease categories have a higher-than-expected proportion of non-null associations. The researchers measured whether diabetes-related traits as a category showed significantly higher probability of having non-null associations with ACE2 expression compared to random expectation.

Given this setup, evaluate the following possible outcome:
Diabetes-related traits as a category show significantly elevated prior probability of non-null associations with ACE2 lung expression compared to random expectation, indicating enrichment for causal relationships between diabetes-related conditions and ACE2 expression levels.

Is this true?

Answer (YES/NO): YES